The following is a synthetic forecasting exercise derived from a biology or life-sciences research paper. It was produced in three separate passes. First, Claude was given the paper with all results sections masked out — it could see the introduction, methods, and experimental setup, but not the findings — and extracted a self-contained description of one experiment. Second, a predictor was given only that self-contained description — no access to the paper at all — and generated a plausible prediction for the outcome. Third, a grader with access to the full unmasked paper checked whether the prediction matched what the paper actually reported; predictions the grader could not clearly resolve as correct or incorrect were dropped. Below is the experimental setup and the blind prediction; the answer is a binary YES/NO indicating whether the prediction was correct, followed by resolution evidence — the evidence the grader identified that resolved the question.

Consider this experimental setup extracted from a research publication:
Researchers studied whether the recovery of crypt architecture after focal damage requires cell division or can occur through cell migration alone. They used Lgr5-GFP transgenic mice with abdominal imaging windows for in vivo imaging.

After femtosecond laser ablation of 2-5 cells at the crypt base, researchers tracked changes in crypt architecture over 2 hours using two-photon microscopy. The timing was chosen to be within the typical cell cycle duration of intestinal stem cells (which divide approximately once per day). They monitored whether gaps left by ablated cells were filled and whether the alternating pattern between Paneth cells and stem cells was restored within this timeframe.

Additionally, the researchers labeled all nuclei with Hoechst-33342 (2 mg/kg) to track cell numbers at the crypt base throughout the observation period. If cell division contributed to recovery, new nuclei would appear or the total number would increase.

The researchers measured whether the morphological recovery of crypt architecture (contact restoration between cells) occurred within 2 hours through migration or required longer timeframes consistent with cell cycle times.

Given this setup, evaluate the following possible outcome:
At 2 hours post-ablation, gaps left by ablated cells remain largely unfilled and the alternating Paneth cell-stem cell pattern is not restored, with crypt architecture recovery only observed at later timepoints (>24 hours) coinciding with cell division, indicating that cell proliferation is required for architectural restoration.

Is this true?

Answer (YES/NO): NO